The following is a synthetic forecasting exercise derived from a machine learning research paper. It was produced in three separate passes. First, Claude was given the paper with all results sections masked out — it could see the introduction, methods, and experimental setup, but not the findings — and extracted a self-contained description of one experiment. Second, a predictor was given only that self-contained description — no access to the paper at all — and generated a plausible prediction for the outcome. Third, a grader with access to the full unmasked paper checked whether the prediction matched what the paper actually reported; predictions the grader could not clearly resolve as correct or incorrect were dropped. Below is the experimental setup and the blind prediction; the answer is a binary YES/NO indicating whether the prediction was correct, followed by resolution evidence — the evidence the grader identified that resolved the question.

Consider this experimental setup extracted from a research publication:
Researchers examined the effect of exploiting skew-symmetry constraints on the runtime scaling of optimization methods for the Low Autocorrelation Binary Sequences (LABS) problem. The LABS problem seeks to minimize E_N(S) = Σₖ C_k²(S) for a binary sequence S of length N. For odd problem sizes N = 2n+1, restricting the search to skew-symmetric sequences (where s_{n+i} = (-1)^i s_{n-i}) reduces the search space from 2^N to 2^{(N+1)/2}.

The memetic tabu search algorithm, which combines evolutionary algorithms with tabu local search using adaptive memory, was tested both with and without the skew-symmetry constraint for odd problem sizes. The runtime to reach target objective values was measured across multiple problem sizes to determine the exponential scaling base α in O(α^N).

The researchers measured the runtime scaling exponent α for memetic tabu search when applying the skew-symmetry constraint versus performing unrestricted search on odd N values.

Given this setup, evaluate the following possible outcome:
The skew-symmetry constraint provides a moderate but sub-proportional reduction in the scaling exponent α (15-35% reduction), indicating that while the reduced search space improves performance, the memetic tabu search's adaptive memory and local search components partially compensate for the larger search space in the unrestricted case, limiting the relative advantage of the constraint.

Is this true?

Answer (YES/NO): NO